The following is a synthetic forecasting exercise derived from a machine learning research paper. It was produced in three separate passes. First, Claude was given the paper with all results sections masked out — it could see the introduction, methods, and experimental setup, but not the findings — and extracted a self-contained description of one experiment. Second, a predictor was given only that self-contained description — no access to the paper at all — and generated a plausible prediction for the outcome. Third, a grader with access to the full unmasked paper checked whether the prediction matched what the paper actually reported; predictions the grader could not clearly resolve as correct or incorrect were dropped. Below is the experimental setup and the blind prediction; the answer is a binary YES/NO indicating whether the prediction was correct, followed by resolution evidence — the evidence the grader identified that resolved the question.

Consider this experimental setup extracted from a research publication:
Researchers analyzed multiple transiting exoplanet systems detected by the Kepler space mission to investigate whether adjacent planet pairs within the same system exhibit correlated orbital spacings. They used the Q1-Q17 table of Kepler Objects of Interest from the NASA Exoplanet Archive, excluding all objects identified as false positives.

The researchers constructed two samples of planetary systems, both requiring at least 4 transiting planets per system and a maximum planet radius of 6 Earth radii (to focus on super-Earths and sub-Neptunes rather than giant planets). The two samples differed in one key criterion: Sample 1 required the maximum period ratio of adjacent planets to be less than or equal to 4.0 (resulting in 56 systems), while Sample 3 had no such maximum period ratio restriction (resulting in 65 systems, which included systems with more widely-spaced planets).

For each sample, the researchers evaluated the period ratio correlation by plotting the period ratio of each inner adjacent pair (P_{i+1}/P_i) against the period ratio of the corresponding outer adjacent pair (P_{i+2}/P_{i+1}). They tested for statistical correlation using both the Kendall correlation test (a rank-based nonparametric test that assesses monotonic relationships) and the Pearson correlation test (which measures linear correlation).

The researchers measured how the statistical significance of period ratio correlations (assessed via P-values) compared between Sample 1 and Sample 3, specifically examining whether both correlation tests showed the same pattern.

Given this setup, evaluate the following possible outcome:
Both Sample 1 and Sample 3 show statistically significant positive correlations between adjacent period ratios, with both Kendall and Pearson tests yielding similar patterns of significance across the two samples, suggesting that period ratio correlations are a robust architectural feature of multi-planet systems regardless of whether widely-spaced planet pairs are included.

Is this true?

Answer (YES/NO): NO